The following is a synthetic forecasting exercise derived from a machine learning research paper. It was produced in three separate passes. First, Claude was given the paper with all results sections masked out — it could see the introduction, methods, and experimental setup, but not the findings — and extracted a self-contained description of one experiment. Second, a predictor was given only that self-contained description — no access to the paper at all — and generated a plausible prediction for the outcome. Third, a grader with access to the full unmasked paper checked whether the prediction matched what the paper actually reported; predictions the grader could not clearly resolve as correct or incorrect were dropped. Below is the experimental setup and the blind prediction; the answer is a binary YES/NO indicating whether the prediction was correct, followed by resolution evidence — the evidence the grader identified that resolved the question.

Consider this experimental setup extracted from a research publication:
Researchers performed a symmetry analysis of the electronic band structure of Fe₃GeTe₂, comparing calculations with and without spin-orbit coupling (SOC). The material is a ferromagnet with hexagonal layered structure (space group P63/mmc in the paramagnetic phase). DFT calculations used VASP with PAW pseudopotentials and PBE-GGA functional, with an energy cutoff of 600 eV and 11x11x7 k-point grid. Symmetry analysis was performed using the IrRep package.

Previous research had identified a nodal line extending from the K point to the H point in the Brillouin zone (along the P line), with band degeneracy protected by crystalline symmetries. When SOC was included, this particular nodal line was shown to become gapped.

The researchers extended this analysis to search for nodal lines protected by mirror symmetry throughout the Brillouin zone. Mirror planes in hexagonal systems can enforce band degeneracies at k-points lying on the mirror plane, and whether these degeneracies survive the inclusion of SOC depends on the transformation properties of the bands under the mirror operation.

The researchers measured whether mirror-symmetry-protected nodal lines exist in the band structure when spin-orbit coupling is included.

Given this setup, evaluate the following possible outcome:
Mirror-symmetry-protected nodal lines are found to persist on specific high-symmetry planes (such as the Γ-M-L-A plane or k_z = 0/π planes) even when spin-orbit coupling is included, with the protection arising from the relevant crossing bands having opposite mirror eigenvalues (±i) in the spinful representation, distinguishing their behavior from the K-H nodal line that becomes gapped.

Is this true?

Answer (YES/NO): YES